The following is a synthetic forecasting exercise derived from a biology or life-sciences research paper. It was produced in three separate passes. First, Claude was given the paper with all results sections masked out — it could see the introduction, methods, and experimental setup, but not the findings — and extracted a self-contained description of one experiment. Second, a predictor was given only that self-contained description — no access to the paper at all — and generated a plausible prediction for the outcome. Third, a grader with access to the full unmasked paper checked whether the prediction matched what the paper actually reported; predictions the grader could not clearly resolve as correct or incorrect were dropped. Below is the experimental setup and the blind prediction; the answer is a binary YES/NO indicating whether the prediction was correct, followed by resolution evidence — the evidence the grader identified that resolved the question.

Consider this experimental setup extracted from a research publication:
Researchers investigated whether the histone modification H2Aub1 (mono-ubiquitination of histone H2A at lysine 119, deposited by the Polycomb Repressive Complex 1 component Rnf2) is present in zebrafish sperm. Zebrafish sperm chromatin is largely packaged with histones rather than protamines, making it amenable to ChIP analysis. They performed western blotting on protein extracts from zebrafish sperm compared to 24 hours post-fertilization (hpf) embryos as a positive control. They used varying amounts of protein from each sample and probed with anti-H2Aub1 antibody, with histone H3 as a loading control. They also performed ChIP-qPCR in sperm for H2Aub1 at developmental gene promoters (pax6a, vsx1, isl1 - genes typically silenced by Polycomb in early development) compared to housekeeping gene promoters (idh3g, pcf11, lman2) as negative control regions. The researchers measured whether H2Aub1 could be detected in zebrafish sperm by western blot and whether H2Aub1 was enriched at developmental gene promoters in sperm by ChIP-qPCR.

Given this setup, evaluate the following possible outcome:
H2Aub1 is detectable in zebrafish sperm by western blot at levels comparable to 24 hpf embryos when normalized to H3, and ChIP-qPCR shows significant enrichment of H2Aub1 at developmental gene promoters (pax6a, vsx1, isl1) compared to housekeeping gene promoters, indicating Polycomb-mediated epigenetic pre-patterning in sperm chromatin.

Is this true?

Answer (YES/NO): NO